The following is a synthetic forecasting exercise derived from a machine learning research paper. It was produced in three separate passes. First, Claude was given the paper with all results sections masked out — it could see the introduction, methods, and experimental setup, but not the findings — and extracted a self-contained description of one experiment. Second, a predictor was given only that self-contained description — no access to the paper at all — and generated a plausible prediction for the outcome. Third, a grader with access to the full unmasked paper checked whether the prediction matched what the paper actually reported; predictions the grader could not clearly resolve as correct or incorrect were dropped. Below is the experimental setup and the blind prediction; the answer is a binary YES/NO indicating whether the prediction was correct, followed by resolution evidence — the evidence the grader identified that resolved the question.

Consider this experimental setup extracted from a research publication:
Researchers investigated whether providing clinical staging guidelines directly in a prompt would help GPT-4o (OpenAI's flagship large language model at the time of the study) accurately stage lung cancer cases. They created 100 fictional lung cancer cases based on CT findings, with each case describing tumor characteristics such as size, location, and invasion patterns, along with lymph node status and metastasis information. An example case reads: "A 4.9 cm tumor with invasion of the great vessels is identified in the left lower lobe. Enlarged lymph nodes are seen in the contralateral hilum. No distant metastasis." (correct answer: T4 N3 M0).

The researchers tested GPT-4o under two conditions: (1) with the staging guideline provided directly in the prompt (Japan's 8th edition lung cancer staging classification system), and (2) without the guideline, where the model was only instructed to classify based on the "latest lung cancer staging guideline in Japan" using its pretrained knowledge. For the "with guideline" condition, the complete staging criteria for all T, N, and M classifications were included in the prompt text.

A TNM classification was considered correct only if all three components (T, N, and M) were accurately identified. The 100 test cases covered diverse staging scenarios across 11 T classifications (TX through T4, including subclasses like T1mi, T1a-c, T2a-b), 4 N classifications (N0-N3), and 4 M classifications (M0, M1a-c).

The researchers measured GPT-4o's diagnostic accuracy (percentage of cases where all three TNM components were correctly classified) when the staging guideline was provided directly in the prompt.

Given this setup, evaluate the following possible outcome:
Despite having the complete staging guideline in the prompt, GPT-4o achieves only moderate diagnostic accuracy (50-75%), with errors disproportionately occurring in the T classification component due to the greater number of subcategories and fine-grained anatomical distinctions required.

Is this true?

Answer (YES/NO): NO